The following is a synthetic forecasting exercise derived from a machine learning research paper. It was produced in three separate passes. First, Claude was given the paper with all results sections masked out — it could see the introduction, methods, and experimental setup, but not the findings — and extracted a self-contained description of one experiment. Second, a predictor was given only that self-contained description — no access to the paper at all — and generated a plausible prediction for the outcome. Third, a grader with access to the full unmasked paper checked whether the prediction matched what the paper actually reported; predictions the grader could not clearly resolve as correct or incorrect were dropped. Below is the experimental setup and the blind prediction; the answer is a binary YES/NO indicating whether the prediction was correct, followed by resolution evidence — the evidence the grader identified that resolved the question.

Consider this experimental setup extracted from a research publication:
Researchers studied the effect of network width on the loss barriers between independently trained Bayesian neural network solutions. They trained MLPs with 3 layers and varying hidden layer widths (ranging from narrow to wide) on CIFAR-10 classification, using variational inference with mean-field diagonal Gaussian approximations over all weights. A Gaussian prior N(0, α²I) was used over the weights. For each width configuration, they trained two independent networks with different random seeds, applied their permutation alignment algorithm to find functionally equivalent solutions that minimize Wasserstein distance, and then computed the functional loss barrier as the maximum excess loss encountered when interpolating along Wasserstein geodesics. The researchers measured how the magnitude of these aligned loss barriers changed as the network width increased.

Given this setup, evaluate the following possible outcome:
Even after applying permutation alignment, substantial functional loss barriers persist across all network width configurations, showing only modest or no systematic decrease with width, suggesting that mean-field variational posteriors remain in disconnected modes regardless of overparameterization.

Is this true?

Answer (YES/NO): NO